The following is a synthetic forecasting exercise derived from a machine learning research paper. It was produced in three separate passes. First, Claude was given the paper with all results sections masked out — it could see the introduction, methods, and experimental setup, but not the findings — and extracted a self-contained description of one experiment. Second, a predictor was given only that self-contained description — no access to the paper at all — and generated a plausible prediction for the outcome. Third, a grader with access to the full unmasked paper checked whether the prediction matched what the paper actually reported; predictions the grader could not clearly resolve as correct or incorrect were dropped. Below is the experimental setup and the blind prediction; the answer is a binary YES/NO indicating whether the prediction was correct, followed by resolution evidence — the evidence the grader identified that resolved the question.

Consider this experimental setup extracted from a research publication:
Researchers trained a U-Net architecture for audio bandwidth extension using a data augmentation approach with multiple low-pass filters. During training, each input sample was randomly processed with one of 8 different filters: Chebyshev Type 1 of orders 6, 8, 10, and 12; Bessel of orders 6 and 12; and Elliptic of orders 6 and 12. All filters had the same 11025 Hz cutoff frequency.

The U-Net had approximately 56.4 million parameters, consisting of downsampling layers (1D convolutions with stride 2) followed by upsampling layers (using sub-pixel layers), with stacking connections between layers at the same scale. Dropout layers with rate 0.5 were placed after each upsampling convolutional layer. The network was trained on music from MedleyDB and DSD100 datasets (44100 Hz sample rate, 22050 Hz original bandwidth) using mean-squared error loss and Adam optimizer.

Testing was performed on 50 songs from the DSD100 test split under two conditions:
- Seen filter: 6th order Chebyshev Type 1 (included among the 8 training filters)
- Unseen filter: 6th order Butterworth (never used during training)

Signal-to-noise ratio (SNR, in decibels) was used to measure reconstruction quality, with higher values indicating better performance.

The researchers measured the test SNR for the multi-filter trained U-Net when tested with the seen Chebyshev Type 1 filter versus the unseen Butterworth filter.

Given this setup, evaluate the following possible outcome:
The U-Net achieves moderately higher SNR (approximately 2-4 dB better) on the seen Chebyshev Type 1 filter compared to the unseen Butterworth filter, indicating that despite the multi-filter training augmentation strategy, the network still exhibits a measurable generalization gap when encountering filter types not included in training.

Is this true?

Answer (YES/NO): NO